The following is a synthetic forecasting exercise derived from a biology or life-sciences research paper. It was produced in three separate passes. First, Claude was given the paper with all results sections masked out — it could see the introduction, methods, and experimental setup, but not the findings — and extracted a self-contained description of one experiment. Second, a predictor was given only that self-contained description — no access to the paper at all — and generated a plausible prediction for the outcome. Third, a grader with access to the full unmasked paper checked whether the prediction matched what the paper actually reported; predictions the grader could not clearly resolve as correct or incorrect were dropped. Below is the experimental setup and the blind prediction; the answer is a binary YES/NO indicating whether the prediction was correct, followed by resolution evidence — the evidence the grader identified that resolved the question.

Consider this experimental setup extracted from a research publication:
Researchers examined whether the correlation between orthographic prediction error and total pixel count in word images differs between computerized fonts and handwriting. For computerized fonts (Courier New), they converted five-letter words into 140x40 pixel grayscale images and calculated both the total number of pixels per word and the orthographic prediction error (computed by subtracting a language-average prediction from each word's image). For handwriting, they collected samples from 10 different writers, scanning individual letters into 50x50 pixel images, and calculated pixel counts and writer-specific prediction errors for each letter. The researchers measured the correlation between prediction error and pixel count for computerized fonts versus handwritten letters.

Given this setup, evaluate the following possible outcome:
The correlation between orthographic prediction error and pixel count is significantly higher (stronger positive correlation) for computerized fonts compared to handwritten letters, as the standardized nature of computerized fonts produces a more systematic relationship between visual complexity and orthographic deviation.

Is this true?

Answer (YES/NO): NO